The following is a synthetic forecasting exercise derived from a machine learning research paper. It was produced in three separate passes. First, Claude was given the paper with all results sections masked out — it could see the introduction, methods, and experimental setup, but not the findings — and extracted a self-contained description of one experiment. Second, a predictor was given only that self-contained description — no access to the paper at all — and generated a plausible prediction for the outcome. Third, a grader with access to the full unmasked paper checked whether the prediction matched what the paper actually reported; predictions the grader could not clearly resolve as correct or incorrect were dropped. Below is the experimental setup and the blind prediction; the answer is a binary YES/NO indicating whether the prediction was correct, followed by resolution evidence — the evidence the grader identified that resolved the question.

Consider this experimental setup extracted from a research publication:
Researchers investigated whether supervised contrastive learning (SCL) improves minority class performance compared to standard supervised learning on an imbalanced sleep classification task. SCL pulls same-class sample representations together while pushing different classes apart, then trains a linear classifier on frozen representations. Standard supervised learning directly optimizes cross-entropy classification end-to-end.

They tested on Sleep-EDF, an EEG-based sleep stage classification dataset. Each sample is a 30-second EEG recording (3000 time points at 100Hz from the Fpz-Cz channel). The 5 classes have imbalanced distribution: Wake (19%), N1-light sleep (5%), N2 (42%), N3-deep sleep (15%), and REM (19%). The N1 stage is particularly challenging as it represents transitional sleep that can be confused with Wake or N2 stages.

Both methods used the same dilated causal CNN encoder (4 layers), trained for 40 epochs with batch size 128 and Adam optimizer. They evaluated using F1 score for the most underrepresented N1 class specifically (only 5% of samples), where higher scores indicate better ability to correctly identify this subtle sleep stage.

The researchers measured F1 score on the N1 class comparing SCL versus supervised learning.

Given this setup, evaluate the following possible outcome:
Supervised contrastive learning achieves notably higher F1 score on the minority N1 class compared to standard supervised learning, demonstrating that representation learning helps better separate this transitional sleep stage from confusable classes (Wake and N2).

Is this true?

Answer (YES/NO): NO